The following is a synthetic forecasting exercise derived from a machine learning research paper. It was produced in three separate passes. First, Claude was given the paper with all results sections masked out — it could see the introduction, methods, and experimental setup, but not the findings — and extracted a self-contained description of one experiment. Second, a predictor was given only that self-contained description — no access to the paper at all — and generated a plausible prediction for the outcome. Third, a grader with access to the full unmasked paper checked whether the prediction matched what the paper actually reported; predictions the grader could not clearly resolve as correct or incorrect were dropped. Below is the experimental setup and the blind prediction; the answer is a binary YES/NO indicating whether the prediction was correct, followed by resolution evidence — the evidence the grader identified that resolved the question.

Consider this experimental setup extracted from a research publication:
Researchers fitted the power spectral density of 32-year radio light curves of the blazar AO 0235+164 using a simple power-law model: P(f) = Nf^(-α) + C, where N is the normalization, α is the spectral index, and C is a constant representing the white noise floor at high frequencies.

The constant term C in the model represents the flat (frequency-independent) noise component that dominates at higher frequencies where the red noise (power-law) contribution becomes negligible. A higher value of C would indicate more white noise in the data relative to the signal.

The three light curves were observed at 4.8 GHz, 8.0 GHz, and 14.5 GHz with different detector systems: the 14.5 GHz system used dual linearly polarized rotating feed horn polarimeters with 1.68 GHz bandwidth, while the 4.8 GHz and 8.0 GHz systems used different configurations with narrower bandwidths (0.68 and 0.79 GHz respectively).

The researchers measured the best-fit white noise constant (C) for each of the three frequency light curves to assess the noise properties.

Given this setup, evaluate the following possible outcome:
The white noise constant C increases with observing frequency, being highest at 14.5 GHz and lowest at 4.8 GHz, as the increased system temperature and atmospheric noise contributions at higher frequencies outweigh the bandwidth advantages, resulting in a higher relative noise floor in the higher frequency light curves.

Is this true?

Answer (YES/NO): NO